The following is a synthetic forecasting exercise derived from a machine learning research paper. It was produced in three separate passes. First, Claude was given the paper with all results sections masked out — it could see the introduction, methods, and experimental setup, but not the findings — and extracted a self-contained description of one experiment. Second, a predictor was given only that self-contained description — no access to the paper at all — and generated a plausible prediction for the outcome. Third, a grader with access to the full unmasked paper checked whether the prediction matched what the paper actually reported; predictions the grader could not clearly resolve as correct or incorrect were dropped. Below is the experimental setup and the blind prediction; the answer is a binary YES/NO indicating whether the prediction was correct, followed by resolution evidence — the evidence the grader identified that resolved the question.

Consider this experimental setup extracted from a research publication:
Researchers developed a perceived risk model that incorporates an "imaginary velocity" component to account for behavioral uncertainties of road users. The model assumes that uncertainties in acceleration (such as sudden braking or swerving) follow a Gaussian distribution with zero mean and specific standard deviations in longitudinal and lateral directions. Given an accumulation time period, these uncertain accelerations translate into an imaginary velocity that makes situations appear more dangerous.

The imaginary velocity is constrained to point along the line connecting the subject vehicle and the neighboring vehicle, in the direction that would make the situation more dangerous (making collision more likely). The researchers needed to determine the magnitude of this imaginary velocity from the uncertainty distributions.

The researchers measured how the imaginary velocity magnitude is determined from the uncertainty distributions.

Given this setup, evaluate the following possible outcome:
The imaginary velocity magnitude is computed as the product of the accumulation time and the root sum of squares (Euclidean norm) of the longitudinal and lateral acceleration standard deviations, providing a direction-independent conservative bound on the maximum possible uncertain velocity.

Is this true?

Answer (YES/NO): NO